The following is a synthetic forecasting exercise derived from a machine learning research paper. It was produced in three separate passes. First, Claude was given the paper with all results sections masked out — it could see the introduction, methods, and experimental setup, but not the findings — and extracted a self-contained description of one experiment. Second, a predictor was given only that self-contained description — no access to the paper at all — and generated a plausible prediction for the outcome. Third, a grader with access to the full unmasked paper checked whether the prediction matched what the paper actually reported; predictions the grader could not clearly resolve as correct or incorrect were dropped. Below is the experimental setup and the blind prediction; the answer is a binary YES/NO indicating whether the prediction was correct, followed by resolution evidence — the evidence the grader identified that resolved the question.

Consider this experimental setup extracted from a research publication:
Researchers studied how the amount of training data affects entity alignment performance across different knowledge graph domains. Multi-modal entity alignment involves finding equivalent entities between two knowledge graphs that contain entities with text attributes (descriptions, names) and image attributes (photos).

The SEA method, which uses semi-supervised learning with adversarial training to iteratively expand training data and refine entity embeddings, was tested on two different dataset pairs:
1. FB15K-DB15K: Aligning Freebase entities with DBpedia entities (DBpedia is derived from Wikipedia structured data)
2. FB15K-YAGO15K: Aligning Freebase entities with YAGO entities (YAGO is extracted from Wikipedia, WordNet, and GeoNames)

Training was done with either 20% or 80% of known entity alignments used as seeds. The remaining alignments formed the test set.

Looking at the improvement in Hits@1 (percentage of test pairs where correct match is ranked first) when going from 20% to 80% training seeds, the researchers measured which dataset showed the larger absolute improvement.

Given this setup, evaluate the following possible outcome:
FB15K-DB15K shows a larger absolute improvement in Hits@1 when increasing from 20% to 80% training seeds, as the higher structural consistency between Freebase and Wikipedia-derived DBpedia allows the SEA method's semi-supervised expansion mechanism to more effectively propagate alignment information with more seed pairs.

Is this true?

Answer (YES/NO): NO